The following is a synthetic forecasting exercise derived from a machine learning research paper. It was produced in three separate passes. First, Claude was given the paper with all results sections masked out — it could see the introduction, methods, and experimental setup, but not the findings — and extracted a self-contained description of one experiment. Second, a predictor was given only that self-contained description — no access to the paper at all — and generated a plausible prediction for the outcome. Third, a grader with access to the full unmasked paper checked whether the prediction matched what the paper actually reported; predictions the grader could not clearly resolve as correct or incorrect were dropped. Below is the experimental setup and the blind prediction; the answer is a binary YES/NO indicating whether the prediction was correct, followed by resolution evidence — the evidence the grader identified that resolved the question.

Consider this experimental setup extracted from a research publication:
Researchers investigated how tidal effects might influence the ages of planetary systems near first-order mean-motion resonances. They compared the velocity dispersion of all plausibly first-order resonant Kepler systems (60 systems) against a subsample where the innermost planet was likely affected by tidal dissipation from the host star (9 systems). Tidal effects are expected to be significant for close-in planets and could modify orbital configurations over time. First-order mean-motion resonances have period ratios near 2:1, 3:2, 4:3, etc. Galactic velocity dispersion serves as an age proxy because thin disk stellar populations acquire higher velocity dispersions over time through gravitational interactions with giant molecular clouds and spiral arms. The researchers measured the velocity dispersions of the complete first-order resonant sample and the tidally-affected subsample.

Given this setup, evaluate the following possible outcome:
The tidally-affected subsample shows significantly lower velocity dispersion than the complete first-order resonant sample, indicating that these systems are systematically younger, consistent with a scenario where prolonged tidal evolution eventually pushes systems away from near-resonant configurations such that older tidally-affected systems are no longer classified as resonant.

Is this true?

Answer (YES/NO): YES